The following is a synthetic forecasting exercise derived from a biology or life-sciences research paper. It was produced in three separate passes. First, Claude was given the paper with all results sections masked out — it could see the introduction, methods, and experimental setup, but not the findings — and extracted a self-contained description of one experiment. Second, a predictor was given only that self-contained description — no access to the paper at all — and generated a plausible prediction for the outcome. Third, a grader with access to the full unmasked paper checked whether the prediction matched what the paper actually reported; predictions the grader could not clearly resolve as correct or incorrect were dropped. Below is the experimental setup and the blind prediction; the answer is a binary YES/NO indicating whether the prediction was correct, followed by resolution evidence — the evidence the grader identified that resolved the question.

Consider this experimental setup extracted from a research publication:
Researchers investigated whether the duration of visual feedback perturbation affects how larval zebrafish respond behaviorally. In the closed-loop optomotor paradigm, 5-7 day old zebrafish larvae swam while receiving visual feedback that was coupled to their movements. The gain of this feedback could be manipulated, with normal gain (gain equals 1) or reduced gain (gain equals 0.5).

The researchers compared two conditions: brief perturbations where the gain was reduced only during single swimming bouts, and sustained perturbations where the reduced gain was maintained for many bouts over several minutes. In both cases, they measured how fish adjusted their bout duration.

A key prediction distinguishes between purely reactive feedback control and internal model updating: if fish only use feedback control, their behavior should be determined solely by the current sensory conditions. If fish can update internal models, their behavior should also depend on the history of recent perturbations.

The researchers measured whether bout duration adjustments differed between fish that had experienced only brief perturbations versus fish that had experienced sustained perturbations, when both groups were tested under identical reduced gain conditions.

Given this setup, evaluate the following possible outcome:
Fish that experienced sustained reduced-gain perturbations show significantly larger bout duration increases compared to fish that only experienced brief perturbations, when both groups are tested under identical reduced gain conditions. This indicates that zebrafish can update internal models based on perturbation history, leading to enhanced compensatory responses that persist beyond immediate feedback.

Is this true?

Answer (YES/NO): NO